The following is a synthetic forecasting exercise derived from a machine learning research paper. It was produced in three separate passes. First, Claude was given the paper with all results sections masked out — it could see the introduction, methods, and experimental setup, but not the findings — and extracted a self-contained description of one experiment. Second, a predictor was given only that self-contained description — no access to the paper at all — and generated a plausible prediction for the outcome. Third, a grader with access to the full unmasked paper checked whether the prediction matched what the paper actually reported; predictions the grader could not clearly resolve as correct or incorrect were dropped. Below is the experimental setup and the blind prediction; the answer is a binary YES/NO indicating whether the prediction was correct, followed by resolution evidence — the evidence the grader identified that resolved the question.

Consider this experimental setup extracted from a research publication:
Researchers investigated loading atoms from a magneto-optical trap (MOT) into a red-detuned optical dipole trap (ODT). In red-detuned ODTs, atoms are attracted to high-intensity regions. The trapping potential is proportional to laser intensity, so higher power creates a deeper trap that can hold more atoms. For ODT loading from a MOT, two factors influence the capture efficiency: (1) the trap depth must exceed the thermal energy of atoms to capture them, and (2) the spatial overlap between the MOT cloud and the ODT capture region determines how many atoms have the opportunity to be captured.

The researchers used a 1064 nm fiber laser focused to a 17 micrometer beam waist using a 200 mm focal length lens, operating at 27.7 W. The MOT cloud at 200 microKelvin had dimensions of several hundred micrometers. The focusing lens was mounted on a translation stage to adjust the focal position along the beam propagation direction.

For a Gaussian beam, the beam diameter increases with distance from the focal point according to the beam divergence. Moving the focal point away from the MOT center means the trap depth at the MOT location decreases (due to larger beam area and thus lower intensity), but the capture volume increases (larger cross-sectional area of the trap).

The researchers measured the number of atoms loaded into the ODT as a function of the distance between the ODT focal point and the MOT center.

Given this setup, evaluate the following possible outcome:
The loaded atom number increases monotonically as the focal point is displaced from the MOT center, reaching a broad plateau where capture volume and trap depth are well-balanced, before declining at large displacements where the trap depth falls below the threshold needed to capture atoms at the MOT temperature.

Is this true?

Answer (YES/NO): NO